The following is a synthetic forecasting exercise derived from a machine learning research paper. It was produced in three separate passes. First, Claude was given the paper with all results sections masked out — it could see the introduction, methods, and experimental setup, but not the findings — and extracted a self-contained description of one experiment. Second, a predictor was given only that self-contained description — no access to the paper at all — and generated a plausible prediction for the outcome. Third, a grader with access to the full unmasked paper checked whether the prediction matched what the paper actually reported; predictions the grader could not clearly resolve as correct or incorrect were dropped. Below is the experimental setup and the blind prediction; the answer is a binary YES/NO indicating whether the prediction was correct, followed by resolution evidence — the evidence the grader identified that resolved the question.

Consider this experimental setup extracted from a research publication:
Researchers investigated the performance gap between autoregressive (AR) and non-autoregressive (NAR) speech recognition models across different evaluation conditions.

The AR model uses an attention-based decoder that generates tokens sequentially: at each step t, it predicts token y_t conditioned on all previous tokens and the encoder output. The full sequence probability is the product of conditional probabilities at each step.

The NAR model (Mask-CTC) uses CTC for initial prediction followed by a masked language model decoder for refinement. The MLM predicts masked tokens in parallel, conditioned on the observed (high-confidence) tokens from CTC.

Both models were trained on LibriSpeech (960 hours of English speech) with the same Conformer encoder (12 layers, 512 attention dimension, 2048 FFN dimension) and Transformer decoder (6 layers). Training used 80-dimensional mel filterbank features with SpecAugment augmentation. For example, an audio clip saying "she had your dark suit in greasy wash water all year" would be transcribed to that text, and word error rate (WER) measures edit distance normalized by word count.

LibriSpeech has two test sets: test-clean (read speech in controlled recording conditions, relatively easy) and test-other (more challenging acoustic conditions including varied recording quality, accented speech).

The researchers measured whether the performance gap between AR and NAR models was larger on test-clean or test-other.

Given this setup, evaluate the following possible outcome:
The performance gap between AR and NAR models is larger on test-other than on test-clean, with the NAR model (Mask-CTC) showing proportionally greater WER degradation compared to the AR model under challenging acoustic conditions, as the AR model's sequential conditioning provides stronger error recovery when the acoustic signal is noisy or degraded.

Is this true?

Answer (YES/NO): YES